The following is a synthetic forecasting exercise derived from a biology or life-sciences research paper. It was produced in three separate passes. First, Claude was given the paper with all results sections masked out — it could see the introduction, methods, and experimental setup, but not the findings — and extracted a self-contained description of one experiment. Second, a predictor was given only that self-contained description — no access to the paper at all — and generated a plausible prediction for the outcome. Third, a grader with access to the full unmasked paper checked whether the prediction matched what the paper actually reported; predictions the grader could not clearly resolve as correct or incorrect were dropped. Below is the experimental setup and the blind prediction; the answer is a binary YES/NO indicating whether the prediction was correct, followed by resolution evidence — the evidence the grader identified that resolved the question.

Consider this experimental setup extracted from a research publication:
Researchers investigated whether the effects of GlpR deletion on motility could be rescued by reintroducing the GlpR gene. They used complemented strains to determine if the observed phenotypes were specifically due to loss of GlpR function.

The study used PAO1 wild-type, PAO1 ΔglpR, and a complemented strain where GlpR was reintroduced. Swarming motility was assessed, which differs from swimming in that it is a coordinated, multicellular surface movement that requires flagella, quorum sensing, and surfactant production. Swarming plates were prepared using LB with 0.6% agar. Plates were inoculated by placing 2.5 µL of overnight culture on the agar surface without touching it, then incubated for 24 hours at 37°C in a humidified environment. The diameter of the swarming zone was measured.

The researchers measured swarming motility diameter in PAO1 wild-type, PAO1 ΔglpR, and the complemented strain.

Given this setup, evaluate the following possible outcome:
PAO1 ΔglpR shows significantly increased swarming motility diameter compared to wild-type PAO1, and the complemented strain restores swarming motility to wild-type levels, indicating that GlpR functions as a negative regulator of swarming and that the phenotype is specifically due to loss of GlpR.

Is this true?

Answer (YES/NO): NO